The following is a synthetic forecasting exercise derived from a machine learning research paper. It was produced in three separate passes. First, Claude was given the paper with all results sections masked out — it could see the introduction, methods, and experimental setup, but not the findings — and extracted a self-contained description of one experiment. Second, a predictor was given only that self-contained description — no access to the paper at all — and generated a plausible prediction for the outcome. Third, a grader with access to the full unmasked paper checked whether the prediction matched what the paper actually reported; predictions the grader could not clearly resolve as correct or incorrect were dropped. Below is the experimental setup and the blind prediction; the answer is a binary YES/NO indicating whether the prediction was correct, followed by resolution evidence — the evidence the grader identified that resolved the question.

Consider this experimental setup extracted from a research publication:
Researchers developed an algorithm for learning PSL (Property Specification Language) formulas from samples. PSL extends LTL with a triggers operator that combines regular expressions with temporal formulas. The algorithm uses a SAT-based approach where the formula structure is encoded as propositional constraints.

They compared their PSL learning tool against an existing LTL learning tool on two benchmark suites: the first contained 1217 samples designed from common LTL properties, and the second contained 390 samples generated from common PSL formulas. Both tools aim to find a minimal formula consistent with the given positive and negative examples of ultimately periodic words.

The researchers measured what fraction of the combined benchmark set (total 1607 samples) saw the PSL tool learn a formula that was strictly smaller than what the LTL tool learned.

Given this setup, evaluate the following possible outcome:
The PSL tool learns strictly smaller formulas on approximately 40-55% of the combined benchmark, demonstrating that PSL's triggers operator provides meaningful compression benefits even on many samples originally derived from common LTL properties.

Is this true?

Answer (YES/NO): NO